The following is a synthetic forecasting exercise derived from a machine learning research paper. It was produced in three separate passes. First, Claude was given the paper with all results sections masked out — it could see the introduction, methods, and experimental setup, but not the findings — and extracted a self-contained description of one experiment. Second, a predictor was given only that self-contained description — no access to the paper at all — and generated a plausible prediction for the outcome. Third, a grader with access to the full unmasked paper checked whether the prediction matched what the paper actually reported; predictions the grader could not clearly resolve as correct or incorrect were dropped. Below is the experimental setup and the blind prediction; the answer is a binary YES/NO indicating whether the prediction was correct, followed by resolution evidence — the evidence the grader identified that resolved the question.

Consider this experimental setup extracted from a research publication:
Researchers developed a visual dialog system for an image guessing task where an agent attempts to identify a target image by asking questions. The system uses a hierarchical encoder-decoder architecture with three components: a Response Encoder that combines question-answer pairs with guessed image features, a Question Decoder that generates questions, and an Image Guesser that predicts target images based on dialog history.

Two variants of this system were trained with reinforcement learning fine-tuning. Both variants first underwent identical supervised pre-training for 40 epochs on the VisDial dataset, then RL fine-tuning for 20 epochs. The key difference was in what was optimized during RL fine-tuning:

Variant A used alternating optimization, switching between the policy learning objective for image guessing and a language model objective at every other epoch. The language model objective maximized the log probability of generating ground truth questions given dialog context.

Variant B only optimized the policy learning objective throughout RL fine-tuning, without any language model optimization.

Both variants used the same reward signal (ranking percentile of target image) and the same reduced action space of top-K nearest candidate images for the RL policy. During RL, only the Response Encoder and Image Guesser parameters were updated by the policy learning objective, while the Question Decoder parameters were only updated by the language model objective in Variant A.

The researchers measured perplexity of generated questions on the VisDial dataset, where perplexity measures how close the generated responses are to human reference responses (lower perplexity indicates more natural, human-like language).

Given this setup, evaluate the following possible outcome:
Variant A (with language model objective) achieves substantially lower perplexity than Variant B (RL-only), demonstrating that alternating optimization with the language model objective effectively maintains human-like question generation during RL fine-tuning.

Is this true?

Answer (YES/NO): YES